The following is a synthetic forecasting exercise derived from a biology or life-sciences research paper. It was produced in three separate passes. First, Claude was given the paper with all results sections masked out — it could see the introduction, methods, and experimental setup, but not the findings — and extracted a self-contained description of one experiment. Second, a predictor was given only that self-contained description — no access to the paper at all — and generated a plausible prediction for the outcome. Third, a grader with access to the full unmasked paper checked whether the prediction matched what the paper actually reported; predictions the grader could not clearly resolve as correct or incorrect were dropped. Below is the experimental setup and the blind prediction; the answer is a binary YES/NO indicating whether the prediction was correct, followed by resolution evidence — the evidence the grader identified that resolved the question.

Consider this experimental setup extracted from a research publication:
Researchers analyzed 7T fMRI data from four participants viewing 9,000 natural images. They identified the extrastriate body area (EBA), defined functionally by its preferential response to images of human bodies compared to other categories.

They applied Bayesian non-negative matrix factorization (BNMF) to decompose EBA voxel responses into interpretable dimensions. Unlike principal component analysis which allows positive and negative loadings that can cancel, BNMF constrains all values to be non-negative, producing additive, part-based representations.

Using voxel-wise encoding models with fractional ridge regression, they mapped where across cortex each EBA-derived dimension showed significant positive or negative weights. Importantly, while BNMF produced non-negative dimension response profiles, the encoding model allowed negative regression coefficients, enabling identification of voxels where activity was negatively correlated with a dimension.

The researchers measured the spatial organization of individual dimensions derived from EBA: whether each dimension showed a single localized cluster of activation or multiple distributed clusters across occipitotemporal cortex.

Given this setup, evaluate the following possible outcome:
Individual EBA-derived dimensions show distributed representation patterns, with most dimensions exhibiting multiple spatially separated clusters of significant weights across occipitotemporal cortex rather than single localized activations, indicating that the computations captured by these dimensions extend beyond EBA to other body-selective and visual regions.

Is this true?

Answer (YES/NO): YES